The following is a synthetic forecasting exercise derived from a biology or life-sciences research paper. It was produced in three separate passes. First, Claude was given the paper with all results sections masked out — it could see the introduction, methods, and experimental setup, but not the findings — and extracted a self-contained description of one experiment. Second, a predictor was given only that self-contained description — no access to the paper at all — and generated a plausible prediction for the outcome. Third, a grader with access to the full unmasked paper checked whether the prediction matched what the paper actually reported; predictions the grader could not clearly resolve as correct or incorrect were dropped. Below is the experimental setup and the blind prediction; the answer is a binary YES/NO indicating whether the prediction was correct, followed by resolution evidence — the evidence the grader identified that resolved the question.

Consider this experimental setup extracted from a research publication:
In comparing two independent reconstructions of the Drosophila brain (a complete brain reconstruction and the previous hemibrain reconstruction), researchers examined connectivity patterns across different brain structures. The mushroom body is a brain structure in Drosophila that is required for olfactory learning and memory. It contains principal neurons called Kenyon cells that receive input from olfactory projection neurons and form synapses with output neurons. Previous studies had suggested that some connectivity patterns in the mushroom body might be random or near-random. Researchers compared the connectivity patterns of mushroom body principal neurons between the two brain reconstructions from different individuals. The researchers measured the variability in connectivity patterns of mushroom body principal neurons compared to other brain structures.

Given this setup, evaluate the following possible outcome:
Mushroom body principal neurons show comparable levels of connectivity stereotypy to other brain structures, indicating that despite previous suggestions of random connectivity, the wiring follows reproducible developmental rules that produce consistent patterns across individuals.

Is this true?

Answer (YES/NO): NO